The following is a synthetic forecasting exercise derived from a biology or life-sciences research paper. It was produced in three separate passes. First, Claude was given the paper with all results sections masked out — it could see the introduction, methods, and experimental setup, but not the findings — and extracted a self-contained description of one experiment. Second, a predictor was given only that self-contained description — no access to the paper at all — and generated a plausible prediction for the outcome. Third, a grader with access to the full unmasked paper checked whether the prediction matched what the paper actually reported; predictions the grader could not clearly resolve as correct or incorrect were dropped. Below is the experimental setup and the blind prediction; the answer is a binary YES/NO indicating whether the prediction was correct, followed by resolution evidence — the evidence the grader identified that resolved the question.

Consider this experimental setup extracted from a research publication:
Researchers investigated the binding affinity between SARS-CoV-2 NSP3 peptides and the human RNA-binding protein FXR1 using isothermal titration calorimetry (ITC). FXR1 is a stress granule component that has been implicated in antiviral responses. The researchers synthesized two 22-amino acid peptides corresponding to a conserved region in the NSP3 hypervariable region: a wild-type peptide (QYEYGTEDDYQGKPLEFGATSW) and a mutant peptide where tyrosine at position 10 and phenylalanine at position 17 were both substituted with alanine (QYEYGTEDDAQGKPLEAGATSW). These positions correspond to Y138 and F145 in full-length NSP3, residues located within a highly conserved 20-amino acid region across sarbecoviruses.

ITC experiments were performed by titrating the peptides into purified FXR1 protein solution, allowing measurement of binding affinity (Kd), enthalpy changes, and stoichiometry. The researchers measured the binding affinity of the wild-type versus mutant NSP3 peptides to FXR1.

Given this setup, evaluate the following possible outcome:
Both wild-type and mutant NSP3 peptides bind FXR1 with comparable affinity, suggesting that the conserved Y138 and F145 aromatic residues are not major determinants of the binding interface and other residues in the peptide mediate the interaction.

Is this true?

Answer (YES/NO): NO